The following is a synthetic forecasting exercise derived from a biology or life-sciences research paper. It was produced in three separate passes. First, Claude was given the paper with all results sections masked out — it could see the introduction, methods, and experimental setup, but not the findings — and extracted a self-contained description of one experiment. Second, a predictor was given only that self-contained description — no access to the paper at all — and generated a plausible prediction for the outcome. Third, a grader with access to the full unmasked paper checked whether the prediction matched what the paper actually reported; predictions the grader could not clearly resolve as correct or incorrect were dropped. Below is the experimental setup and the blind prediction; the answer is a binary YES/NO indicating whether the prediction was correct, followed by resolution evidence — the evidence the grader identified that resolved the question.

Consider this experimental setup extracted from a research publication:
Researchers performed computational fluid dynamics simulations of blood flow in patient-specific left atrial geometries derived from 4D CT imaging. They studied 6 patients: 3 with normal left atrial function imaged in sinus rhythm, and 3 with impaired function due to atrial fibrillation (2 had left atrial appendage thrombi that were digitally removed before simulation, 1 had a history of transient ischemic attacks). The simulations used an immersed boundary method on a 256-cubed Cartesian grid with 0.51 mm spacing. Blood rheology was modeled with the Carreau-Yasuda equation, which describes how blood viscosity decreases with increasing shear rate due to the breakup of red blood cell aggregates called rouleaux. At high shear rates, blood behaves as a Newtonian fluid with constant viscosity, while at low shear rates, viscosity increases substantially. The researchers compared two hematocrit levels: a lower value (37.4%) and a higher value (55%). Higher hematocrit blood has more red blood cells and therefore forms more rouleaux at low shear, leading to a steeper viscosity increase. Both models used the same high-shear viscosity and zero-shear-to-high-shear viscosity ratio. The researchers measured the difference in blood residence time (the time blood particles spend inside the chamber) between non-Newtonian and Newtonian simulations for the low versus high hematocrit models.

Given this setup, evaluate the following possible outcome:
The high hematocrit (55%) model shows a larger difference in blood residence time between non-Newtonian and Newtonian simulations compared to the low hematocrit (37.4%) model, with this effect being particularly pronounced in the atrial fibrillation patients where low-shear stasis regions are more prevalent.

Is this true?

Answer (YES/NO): NO